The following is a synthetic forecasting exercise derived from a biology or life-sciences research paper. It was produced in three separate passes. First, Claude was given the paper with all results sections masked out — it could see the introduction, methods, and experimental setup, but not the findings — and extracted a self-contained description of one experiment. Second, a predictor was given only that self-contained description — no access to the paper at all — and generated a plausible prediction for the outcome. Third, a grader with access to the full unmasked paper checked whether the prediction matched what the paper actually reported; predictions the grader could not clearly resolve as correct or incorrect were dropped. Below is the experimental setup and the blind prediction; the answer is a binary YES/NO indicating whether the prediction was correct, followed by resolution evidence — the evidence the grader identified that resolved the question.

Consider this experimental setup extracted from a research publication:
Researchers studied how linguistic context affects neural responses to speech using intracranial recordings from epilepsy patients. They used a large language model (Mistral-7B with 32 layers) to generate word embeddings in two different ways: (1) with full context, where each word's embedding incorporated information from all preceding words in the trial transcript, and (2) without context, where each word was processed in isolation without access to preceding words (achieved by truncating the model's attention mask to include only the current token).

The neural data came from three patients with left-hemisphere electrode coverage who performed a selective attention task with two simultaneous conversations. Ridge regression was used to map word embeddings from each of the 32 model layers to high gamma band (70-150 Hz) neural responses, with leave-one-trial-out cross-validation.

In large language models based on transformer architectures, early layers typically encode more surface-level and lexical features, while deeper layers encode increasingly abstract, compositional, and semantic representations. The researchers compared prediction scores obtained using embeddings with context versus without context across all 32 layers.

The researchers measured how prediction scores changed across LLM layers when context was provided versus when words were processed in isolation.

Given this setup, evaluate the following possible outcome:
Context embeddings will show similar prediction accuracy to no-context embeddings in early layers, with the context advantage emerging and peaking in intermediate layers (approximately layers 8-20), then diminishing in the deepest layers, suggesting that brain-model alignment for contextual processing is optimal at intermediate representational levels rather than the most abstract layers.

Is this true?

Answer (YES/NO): NO